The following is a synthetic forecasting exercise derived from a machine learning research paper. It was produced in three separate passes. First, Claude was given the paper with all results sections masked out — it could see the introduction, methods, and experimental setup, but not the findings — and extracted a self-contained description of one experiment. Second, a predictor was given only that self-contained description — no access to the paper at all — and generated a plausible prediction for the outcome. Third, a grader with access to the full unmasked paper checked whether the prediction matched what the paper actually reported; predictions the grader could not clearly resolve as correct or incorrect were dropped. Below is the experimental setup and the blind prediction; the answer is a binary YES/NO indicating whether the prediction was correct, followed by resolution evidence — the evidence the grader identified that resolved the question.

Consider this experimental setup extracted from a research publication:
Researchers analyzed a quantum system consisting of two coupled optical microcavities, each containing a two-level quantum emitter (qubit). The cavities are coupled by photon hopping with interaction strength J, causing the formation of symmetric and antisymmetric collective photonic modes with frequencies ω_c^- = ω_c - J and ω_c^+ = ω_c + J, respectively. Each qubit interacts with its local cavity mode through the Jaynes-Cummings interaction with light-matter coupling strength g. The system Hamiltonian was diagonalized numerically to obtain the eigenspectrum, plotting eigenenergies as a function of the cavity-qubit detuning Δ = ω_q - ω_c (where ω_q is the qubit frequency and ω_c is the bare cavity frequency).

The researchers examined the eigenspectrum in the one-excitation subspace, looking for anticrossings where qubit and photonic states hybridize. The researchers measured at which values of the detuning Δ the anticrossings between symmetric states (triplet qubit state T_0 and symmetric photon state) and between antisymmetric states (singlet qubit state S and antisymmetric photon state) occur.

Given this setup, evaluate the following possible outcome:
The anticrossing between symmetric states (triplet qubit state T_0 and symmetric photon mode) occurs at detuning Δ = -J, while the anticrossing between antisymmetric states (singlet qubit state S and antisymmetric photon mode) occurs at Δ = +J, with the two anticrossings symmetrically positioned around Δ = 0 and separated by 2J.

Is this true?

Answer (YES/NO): YES